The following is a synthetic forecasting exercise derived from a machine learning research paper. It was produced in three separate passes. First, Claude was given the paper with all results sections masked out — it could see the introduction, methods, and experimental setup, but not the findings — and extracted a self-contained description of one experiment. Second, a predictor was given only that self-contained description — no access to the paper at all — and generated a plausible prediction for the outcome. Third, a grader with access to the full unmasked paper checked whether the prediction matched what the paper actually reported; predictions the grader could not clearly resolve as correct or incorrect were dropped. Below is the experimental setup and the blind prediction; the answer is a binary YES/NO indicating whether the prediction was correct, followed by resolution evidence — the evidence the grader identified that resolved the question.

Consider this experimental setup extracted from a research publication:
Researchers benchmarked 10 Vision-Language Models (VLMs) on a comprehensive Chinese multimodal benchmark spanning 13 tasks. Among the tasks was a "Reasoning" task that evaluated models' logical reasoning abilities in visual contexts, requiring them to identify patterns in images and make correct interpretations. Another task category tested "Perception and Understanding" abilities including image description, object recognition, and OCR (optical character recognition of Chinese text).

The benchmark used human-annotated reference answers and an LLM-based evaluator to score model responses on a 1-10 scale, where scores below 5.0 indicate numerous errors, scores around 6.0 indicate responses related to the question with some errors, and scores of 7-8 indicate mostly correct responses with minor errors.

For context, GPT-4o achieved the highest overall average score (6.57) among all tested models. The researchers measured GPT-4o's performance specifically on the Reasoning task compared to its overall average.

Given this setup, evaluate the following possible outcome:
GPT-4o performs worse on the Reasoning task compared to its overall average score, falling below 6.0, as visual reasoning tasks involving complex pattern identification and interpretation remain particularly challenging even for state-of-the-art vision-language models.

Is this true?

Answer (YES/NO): YES